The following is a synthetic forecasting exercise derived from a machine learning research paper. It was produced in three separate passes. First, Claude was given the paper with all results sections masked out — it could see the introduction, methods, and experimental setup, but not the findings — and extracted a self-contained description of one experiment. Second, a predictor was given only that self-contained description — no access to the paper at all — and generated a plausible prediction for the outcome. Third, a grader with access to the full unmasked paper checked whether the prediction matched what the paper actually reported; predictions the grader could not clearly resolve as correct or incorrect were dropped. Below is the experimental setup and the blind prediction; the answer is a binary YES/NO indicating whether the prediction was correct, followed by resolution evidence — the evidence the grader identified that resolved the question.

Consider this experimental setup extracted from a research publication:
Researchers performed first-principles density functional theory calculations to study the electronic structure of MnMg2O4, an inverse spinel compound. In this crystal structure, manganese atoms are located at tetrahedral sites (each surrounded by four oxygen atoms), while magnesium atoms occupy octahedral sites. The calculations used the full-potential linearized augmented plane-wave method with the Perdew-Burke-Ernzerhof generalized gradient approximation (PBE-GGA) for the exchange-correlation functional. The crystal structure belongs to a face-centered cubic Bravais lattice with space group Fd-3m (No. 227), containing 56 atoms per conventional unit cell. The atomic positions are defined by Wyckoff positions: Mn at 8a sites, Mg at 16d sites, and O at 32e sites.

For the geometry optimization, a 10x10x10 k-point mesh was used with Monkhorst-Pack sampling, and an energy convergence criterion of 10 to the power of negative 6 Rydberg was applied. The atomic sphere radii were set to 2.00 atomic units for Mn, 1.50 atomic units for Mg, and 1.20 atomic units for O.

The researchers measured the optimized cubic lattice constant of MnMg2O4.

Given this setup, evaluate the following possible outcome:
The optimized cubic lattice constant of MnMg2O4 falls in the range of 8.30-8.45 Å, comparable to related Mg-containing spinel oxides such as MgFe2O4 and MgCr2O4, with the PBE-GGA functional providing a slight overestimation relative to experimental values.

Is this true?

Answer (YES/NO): YES